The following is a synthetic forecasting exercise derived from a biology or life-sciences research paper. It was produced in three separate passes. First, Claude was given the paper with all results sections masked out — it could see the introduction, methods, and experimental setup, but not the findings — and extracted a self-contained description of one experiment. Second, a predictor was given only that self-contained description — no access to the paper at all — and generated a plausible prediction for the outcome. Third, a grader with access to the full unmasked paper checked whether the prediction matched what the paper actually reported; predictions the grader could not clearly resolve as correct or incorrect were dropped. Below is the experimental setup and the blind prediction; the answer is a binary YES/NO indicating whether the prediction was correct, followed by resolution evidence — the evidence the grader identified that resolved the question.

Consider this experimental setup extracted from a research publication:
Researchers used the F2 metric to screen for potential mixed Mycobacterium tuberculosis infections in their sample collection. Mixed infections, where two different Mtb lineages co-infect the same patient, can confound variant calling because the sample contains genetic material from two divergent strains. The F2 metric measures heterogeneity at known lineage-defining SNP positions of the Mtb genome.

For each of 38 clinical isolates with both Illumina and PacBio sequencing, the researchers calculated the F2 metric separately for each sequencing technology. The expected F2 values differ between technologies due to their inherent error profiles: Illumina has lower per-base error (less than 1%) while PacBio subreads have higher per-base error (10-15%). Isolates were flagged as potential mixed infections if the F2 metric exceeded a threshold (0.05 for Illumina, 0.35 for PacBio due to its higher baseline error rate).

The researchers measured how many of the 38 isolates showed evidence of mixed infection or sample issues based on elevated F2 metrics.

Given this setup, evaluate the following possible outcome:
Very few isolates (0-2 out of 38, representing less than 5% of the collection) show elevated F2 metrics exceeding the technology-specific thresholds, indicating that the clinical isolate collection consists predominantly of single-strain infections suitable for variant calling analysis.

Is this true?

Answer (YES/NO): YES